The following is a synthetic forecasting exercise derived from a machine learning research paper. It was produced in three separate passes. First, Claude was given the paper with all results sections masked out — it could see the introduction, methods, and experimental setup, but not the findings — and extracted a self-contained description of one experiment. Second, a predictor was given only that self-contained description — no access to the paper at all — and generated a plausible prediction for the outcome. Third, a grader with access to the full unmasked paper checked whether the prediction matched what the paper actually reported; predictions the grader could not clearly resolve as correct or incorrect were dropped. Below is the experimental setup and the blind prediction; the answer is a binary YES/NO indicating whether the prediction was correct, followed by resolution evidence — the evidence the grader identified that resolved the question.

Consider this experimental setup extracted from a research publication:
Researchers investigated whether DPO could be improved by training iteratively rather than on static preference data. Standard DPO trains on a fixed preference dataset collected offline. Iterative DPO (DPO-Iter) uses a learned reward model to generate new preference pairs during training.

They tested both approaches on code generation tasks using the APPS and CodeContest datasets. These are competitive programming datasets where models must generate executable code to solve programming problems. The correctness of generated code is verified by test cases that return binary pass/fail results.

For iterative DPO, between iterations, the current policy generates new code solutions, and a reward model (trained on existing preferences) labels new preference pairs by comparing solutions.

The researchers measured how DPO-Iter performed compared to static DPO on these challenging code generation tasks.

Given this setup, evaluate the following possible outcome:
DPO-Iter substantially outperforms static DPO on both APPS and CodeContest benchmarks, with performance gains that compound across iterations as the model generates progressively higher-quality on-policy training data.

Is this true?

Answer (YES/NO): NO